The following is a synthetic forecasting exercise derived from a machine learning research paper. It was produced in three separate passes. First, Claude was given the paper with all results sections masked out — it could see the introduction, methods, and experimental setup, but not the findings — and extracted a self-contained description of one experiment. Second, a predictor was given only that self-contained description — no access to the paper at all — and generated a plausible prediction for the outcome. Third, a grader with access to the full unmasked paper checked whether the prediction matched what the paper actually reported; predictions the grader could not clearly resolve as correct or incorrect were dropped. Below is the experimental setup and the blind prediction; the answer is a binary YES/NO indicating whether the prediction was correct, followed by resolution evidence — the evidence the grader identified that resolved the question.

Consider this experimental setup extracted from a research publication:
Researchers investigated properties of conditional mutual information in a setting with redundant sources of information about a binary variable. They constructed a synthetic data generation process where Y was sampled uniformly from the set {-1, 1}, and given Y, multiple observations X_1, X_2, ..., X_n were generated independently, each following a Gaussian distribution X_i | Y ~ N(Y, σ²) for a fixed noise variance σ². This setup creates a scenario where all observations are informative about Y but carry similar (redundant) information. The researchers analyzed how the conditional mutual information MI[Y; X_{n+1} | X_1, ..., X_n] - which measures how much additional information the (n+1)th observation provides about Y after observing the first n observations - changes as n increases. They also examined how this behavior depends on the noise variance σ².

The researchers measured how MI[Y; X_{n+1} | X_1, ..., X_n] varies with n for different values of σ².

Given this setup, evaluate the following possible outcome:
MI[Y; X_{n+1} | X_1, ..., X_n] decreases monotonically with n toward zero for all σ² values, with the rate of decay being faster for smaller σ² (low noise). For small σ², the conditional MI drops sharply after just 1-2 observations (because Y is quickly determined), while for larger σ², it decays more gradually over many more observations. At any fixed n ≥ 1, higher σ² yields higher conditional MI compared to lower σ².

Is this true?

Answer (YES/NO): YES